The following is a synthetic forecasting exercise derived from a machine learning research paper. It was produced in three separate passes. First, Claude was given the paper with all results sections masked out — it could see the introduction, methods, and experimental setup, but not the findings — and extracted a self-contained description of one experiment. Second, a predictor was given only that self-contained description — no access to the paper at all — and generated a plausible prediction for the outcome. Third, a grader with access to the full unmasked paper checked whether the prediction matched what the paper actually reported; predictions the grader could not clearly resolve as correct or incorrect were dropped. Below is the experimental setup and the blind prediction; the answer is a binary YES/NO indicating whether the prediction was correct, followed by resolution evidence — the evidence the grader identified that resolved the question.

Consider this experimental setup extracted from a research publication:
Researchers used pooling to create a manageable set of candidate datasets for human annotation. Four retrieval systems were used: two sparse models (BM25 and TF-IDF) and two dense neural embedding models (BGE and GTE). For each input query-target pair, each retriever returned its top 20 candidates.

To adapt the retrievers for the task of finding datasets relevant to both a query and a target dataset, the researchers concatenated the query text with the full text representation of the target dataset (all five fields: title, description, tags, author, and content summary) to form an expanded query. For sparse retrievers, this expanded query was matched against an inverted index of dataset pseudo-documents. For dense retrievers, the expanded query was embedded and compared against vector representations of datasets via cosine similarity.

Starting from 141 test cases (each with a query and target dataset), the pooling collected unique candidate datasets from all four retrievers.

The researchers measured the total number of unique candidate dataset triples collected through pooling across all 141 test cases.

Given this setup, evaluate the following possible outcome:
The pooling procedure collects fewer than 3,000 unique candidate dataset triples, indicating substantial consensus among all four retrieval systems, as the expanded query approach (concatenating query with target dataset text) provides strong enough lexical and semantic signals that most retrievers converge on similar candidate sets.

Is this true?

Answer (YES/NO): NO